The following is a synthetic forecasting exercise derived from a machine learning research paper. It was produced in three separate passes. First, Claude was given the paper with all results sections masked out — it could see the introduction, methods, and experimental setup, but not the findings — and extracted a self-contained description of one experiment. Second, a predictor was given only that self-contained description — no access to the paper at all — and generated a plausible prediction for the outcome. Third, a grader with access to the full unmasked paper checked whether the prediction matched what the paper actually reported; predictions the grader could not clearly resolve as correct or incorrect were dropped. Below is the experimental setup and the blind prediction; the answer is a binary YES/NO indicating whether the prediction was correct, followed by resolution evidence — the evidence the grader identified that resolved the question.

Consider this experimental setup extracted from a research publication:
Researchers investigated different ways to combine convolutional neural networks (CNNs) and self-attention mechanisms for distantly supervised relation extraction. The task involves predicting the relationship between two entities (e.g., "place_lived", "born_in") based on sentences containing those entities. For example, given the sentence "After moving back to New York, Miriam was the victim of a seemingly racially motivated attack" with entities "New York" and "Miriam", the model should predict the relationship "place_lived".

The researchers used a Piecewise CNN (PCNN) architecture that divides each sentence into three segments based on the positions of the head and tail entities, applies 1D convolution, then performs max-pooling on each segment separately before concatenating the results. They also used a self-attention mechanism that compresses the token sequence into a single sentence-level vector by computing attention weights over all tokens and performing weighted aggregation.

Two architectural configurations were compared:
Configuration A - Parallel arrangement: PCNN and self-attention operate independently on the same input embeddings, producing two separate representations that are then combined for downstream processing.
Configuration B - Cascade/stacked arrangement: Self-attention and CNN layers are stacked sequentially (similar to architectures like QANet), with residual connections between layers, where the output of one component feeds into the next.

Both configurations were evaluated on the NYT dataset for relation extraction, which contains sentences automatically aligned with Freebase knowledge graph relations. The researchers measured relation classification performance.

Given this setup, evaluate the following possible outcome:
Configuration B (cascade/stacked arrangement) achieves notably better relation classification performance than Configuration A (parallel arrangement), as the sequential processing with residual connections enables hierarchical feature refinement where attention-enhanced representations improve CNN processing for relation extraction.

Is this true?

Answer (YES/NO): NO